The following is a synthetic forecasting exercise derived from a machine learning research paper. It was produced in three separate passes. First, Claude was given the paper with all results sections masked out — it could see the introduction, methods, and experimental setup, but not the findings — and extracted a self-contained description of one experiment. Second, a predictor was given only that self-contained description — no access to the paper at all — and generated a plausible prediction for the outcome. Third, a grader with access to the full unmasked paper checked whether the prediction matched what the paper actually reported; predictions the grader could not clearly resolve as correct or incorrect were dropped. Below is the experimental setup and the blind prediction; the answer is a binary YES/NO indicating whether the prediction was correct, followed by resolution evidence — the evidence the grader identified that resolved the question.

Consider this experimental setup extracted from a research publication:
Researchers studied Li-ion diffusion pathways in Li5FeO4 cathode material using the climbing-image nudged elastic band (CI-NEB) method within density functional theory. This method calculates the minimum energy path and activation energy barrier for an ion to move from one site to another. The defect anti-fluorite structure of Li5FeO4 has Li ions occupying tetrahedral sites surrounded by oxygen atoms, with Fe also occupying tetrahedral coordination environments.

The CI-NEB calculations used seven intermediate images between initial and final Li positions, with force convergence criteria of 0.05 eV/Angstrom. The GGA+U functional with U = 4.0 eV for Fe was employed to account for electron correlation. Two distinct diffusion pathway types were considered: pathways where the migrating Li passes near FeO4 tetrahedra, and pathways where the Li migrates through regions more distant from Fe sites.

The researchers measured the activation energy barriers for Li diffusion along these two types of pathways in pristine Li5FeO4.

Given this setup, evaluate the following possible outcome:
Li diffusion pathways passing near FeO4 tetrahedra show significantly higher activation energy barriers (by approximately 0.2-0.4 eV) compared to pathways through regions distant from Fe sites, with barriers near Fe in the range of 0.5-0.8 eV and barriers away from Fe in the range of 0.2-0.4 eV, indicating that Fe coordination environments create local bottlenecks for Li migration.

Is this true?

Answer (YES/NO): NO